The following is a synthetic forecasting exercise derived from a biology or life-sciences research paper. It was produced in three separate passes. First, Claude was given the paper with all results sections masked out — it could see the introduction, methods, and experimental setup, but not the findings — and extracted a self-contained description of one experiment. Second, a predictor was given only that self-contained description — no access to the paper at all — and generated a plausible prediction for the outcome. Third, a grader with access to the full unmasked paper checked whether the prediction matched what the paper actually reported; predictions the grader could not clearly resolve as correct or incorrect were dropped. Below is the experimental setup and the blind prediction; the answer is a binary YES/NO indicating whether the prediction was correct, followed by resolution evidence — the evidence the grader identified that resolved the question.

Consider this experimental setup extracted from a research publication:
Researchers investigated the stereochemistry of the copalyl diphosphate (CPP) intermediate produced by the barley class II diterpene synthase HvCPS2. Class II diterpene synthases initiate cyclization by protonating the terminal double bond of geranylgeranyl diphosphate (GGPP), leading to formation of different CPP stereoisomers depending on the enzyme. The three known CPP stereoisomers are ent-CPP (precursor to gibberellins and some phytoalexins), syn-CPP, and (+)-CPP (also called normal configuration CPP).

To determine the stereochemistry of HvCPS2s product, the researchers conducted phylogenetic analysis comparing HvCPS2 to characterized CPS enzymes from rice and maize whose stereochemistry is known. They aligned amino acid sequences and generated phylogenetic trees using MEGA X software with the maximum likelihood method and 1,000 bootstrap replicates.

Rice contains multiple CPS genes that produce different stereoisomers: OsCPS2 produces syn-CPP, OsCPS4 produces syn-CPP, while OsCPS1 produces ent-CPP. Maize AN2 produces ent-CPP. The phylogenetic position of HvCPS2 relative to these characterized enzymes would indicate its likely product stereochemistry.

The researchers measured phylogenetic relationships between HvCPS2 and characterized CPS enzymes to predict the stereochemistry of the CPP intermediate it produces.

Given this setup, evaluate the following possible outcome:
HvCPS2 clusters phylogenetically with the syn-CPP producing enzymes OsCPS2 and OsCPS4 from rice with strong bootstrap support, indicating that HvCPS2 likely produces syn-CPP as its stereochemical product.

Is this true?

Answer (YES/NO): NO